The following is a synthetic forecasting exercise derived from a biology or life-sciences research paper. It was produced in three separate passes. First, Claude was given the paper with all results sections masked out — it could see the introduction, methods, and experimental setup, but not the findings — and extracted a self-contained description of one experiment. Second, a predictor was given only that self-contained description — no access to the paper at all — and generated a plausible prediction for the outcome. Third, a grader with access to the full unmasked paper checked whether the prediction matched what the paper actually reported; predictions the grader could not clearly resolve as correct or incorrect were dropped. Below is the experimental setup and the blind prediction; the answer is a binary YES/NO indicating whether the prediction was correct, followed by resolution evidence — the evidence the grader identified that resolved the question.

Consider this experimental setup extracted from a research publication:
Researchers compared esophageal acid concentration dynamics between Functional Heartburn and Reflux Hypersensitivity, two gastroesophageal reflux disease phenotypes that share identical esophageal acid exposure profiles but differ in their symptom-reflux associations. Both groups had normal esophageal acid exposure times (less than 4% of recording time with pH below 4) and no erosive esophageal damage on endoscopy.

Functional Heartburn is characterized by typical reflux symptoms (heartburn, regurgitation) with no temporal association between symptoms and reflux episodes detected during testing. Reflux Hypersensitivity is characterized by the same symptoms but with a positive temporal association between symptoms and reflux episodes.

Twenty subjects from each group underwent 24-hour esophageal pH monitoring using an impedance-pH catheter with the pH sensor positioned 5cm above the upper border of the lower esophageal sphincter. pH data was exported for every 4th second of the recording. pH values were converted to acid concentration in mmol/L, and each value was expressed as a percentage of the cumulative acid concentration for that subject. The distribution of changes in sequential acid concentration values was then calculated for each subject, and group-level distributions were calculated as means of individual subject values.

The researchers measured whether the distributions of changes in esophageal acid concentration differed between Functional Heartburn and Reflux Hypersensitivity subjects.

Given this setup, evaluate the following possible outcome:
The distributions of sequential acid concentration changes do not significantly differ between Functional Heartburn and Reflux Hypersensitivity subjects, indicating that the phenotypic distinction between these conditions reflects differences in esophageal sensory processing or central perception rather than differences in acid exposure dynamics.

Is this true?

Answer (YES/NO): NO